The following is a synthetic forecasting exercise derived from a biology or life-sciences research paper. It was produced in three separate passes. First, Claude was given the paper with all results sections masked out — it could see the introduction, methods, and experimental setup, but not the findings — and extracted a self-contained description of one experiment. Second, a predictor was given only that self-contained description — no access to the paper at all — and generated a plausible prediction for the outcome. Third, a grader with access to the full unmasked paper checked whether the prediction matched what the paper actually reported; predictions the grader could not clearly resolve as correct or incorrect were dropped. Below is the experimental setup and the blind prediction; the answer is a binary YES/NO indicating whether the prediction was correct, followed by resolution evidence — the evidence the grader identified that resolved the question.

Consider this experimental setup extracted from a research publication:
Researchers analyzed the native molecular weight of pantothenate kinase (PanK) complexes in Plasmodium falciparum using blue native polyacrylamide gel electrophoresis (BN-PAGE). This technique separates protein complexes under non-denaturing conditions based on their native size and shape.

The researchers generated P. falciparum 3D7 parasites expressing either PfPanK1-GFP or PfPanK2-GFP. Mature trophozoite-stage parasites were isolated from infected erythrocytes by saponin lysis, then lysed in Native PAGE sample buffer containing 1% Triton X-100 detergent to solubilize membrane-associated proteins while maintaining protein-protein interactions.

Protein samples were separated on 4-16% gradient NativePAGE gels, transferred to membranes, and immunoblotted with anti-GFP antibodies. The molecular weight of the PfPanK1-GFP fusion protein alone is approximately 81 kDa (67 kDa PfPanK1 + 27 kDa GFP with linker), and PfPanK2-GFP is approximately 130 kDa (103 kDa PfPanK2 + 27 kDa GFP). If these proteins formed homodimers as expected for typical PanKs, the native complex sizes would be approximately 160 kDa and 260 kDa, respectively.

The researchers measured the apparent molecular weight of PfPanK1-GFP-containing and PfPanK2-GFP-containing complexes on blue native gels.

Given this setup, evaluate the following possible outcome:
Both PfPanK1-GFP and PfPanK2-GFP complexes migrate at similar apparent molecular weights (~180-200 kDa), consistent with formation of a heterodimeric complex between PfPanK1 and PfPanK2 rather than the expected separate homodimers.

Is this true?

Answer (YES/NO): NO